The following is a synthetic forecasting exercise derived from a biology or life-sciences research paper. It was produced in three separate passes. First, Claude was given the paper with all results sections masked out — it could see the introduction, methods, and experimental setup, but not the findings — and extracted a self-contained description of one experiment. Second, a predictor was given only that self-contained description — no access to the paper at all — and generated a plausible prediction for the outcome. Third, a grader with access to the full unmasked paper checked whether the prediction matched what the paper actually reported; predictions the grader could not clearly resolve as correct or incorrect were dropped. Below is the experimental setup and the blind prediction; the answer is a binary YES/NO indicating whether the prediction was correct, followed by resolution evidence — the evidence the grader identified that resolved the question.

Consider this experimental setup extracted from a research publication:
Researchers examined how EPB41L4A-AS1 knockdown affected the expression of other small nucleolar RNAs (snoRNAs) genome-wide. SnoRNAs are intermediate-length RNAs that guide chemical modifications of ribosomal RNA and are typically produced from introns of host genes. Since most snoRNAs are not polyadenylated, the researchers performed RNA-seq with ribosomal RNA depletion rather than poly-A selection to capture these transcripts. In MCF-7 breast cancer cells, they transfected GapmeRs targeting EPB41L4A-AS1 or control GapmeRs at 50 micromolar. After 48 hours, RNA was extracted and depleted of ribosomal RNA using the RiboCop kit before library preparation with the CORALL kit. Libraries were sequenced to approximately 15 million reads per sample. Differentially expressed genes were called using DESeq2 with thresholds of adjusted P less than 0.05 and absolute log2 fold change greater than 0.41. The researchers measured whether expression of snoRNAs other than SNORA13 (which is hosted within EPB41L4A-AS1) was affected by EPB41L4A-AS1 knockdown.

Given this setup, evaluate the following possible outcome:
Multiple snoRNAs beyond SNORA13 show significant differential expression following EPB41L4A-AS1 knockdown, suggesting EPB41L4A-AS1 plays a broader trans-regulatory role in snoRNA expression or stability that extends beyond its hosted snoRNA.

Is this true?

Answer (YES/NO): YES